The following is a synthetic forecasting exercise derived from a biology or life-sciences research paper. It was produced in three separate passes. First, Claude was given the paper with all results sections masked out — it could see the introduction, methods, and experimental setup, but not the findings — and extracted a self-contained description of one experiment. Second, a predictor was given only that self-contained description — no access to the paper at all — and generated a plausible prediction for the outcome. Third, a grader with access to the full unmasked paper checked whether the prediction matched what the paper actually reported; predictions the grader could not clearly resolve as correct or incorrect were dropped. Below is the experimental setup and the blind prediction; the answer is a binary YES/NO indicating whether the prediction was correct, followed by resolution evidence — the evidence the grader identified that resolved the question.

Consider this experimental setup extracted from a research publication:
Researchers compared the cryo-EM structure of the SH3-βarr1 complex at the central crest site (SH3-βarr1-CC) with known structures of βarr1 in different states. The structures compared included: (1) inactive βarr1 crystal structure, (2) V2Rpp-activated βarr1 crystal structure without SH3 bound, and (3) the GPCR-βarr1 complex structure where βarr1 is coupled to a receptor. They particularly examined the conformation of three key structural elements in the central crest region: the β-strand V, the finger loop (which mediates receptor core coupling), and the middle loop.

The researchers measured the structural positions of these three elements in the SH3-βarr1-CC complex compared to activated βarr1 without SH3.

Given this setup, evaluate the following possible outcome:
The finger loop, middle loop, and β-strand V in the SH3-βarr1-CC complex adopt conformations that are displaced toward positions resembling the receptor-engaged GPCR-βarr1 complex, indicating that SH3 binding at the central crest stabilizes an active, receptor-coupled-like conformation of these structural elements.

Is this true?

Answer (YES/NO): NO